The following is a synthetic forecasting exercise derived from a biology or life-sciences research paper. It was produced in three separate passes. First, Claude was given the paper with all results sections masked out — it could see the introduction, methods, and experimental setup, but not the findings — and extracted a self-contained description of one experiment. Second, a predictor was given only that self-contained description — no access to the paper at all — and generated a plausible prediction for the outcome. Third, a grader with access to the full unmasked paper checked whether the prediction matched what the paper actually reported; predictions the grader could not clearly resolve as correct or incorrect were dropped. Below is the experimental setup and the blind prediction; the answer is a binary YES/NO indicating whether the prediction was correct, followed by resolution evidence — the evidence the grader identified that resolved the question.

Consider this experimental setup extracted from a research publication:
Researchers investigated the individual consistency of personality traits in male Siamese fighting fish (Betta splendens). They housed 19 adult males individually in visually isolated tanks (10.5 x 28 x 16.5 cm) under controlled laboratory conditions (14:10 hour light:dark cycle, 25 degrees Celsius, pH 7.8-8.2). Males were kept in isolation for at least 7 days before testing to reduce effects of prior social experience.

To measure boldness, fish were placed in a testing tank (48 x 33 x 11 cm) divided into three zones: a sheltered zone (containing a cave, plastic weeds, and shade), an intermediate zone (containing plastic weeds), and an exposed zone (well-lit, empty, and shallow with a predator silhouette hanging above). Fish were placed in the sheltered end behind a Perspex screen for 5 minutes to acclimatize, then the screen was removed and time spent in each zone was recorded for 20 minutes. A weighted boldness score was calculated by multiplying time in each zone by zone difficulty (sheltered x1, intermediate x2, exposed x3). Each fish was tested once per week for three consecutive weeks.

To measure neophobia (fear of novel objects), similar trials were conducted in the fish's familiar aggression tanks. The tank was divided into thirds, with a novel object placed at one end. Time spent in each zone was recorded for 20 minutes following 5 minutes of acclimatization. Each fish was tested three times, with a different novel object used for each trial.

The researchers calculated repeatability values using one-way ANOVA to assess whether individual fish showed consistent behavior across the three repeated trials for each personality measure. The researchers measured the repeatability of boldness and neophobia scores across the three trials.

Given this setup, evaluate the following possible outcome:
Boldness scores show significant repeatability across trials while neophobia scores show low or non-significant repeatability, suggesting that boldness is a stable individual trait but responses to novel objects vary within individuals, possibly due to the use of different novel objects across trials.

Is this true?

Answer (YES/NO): NO